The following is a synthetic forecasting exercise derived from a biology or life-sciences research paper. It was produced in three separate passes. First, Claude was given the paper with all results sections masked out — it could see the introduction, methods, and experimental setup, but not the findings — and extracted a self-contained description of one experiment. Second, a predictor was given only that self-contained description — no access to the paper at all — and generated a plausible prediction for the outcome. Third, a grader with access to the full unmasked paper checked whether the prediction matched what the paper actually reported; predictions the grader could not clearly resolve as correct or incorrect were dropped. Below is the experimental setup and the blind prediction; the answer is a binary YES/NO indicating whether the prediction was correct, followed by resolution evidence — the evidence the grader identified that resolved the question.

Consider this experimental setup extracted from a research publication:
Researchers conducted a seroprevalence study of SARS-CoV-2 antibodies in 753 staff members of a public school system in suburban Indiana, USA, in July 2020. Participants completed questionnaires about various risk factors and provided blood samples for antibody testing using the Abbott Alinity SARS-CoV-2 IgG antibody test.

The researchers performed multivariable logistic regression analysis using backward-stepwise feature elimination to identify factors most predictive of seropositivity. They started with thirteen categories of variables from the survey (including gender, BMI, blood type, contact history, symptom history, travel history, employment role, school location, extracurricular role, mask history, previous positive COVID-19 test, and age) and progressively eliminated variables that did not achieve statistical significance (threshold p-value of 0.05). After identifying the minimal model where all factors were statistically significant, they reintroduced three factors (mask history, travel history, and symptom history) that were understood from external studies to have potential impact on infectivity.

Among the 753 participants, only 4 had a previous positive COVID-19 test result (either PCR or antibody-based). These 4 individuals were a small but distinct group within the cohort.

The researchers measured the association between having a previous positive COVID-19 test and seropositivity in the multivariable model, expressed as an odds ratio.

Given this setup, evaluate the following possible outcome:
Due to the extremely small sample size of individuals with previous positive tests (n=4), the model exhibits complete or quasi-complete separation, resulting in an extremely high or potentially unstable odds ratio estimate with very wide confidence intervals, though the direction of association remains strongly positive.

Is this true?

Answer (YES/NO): YES